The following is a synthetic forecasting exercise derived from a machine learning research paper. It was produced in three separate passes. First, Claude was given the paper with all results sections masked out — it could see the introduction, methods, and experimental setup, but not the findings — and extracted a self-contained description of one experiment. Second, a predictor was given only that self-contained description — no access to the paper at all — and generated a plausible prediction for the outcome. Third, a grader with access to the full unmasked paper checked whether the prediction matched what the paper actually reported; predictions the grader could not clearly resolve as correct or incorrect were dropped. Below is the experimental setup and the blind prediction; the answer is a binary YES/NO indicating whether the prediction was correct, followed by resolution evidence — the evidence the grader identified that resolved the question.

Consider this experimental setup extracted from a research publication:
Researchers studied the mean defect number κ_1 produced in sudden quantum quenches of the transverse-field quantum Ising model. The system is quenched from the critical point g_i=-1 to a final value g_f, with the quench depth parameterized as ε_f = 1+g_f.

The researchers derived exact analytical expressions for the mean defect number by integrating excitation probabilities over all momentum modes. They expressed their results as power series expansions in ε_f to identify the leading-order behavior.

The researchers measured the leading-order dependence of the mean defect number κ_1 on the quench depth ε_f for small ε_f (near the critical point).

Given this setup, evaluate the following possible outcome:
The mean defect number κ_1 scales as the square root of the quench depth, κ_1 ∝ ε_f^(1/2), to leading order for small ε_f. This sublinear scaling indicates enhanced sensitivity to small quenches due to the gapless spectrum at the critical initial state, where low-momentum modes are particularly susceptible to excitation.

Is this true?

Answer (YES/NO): NO